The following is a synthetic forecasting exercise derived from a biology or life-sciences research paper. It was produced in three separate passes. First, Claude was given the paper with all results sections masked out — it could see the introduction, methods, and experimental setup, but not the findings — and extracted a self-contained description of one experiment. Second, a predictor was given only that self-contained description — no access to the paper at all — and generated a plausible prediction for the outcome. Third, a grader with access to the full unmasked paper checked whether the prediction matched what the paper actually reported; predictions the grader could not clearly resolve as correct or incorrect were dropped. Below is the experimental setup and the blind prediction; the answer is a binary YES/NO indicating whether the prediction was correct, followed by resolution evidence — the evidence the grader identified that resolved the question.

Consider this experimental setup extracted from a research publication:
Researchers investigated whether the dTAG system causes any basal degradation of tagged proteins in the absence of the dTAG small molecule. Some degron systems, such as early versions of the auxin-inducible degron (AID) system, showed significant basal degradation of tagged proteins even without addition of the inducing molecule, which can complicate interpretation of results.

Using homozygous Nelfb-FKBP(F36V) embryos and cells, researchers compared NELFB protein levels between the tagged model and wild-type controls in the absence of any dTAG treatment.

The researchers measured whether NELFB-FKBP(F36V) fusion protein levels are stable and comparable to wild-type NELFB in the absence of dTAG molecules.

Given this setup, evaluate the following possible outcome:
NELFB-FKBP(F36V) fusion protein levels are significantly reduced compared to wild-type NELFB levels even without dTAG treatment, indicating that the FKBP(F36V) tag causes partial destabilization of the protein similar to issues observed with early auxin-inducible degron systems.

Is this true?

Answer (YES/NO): NO